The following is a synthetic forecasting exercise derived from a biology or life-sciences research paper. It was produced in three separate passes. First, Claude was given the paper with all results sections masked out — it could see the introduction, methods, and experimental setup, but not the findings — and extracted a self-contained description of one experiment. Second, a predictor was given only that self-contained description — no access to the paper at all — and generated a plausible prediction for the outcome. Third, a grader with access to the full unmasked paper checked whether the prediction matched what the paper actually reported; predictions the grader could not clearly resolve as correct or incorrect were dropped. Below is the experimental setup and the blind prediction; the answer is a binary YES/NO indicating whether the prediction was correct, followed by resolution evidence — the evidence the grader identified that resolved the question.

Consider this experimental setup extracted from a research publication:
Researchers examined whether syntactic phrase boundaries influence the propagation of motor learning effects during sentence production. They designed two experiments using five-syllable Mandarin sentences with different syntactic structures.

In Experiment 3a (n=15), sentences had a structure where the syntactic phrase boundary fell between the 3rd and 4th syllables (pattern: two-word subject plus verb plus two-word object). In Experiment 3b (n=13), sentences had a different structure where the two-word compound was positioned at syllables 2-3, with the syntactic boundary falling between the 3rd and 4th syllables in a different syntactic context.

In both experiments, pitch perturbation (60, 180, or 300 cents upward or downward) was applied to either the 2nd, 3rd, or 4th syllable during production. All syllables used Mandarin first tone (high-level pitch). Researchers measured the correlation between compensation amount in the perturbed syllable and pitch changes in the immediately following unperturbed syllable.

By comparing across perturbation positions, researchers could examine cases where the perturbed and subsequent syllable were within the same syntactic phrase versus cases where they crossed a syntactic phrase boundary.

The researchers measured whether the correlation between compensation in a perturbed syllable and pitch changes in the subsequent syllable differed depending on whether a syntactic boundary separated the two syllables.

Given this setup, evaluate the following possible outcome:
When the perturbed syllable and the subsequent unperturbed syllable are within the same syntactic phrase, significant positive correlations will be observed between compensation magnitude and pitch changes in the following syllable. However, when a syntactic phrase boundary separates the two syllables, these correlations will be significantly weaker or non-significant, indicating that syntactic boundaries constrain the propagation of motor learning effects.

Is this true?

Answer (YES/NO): YES